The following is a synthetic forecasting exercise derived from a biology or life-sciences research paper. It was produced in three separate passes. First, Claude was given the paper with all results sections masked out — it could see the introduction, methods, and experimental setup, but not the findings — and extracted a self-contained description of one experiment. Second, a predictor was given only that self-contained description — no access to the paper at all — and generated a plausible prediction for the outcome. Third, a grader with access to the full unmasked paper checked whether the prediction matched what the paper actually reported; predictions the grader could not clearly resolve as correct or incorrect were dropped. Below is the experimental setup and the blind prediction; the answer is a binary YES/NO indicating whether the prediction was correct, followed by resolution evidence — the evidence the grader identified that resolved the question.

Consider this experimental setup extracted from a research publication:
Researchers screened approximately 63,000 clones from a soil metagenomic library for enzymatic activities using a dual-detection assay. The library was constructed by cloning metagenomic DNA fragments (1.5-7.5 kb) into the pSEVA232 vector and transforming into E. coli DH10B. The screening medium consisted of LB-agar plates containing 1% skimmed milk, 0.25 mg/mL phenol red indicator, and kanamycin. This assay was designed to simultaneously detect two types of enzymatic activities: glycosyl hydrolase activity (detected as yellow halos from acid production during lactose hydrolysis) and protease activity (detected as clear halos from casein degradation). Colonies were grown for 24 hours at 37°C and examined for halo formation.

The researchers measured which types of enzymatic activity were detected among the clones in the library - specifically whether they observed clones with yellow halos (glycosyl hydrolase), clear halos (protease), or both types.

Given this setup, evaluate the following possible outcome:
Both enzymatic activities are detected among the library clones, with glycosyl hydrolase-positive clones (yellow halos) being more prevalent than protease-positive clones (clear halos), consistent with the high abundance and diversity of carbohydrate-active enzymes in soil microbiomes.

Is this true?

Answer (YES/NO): NO